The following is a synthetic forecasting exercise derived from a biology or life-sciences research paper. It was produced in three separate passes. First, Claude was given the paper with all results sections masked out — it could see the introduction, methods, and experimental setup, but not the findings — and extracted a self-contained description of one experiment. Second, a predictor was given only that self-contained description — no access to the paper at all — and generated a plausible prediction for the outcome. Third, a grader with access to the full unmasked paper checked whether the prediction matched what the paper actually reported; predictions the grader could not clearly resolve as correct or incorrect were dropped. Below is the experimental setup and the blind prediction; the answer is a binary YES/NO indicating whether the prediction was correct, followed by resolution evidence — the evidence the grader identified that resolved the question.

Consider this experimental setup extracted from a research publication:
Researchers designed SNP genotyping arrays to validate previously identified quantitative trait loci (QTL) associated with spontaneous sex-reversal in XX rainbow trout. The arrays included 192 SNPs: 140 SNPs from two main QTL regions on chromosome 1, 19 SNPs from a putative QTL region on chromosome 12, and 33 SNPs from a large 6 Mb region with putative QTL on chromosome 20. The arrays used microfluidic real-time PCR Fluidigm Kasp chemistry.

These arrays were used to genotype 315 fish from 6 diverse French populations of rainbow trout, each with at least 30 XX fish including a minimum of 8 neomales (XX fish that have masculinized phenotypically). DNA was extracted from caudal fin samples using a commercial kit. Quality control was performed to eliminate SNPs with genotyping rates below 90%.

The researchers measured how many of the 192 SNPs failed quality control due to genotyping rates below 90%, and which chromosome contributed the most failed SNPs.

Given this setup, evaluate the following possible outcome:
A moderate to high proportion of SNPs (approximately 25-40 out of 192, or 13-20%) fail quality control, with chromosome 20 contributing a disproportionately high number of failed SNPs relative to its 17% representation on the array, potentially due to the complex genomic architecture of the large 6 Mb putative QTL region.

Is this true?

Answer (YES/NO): NO